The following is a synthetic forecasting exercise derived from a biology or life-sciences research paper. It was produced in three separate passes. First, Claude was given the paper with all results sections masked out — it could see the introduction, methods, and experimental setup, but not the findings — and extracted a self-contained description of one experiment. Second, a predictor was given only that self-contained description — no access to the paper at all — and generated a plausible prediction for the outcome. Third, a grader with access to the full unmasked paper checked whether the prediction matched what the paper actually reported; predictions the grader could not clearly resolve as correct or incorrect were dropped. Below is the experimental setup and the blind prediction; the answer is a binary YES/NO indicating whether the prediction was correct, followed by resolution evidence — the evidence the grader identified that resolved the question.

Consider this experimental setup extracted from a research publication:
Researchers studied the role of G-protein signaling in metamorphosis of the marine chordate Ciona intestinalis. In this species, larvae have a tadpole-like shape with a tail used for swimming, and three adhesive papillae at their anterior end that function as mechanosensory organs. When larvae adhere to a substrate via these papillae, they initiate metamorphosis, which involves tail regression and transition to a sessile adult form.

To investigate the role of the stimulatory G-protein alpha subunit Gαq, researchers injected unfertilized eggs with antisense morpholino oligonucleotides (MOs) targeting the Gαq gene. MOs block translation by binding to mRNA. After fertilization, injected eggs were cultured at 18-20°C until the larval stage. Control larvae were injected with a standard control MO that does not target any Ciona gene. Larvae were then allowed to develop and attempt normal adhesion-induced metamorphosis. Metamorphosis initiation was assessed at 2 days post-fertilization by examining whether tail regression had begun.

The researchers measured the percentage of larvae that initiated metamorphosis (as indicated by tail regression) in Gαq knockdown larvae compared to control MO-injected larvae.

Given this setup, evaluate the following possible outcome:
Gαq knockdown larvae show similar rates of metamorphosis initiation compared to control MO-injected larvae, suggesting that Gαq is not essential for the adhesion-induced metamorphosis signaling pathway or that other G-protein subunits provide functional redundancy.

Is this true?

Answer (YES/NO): NO